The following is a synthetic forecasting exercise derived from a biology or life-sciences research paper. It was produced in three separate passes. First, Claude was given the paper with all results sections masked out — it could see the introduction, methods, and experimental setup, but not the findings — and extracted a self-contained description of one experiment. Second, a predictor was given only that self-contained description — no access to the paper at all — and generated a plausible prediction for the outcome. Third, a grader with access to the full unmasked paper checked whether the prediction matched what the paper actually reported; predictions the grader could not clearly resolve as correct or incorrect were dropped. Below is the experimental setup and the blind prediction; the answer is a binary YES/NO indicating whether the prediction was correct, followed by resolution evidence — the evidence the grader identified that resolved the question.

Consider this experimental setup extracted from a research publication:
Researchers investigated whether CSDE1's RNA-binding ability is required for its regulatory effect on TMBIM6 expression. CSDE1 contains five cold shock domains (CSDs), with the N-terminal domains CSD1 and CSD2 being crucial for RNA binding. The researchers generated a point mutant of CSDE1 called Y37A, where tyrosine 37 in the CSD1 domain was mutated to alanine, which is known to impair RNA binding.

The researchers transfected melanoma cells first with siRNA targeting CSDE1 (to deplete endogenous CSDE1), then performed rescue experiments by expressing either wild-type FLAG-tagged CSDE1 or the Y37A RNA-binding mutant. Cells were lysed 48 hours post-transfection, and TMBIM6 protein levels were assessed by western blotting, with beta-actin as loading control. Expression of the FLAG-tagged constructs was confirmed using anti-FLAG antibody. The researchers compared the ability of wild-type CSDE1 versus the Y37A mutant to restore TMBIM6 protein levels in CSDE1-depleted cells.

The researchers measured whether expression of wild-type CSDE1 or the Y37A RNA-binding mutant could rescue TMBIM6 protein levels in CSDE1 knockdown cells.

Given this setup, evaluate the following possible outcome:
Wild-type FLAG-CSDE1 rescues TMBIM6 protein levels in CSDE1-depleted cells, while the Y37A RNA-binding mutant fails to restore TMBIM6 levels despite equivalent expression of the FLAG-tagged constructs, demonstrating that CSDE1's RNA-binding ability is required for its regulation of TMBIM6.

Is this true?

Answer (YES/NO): YES